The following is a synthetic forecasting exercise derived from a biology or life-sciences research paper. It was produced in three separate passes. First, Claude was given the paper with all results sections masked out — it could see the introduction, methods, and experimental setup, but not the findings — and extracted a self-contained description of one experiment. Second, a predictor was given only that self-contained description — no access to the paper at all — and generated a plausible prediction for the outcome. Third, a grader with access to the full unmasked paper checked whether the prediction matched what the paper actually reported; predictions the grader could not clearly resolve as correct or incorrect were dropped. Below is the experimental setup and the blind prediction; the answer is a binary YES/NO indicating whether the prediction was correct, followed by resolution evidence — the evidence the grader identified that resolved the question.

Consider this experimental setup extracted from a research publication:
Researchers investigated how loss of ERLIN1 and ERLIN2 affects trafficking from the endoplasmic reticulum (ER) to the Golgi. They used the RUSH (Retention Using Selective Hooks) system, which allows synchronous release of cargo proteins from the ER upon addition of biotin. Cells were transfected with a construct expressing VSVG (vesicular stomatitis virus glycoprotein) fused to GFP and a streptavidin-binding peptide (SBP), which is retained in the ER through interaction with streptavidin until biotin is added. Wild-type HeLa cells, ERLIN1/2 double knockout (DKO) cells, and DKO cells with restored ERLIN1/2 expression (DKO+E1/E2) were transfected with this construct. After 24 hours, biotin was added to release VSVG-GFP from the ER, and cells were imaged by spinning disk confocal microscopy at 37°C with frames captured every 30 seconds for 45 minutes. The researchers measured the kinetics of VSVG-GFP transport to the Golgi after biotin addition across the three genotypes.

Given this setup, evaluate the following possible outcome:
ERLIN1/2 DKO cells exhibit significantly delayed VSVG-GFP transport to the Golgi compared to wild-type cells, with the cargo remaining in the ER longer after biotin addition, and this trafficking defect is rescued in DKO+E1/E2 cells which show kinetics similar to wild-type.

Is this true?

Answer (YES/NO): NO